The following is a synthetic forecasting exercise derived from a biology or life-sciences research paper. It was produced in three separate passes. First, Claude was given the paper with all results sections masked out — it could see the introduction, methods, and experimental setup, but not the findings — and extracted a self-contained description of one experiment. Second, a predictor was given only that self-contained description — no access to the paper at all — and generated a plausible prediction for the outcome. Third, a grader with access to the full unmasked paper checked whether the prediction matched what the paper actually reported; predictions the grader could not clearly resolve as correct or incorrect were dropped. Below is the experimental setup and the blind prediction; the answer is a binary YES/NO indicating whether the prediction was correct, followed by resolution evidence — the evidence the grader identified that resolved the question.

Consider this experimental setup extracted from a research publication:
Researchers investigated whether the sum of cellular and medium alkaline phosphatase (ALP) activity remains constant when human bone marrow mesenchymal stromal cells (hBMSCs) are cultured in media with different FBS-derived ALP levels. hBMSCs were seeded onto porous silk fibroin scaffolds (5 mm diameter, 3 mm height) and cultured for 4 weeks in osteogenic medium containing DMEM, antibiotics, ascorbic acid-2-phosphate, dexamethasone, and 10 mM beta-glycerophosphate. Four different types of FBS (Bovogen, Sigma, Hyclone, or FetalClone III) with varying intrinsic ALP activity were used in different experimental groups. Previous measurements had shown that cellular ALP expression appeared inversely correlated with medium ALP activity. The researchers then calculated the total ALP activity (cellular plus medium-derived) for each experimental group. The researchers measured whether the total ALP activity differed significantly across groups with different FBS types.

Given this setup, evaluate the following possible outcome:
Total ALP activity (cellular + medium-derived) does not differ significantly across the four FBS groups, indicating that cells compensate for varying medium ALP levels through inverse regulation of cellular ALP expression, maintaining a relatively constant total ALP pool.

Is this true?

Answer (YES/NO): YES